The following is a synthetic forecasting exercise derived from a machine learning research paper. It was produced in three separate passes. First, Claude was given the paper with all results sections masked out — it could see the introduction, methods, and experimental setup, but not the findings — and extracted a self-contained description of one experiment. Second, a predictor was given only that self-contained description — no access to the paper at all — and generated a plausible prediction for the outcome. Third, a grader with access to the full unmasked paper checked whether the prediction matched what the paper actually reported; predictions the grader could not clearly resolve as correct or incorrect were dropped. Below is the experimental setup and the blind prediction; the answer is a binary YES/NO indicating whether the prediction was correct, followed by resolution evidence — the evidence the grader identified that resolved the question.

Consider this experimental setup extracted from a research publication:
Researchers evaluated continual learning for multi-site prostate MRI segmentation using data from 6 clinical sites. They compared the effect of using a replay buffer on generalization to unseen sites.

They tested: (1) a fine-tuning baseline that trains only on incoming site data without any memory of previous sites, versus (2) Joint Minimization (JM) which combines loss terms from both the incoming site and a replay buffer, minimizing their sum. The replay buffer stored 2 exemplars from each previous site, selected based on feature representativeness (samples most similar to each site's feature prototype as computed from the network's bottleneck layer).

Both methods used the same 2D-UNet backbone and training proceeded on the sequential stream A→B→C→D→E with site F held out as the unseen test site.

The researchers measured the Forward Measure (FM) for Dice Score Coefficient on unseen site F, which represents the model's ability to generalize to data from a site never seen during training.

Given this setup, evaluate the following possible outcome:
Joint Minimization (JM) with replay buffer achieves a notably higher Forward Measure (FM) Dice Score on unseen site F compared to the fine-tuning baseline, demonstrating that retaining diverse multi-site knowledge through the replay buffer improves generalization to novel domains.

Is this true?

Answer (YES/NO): NO